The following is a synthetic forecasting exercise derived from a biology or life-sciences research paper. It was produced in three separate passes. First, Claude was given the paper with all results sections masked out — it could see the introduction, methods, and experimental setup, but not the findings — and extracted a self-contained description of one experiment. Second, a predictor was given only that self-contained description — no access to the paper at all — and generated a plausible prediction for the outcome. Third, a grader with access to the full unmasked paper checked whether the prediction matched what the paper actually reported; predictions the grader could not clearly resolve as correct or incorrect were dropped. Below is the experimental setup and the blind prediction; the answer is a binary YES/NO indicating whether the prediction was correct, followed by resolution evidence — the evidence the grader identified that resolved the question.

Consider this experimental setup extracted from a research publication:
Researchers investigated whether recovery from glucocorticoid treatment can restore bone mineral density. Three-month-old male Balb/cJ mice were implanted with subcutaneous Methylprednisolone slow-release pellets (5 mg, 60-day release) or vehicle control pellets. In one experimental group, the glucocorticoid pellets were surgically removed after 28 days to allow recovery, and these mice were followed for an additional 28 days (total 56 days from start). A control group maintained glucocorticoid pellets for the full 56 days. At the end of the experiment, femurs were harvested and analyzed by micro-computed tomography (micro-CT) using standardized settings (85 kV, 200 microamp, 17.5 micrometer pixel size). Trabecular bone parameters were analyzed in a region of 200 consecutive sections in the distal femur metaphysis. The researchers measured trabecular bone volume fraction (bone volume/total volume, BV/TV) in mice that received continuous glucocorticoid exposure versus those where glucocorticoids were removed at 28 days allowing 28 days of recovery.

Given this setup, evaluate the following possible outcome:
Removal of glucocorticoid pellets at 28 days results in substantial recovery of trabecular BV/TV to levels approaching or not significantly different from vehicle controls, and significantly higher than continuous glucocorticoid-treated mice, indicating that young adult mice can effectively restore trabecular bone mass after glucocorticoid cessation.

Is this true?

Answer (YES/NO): NO